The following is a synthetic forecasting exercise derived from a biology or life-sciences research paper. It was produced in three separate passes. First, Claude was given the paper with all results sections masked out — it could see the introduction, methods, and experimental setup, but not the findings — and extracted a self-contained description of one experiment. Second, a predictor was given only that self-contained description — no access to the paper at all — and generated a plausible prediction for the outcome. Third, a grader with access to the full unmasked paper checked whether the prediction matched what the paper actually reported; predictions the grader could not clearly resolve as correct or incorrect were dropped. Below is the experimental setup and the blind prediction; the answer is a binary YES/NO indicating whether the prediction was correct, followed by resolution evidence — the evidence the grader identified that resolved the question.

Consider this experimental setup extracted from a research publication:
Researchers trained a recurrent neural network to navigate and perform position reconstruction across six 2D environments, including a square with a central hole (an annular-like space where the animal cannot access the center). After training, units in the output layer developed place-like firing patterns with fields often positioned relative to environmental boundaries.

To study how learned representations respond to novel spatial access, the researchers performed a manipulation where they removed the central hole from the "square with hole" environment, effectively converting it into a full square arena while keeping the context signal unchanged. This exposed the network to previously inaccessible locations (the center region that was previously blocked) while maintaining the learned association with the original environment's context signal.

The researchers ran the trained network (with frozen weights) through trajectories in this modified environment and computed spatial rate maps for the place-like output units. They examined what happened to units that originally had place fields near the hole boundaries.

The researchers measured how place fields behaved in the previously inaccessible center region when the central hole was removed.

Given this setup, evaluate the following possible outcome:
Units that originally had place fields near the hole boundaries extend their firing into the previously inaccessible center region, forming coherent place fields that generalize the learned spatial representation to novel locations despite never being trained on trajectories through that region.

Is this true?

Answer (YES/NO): YES